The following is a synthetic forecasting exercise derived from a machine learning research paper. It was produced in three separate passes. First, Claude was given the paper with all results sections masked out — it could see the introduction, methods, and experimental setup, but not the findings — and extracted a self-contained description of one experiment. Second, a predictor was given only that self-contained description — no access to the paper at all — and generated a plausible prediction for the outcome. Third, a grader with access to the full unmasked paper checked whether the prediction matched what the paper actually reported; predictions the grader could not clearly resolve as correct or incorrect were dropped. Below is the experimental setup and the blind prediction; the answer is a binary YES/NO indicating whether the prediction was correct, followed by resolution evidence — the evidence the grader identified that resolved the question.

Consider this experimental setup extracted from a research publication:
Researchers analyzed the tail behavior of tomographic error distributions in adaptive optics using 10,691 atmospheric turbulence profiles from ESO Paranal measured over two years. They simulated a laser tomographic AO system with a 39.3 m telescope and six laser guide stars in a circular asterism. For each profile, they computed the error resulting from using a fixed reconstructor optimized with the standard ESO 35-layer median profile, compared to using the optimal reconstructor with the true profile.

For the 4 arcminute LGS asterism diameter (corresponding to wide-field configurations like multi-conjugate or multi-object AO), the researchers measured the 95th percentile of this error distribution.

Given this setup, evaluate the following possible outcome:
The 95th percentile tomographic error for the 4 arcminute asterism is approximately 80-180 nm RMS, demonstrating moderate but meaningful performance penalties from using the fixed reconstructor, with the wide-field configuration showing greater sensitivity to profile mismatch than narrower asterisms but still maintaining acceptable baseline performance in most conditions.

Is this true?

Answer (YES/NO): NO